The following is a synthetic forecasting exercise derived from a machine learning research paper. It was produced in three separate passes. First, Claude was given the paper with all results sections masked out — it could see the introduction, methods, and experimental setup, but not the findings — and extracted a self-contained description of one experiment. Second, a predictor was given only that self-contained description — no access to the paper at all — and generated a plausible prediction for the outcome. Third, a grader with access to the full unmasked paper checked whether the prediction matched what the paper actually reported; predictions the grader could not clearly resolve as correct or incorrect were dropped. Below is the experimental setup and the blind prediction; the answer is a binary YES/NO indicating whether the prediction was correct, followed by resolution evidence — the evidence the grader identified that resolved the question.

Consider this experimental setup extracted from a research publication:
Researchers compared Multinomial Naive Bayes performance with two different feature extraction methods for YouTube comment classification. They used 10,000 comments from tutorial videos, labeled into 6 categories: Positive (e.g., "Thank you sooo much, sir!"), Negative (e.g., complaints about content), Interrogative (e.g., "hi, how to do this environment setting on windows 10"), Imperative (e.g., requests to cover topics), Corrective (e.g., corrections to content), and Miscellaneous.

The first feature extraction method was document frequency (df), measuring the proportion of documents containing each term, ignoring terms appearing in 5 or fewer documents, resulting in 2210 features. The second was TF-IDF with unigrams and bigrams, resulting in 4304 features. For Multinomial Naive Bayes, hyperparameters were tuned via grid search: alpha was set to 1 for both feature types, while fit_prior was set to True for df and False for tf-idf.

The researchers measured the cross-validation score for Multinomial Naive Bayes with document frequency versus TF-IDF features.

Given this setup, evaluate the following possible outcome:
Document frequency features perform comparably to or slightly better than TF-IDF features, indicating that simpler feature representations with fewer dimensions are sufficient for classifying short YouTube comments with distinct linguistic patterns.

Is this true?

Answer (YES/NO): YES